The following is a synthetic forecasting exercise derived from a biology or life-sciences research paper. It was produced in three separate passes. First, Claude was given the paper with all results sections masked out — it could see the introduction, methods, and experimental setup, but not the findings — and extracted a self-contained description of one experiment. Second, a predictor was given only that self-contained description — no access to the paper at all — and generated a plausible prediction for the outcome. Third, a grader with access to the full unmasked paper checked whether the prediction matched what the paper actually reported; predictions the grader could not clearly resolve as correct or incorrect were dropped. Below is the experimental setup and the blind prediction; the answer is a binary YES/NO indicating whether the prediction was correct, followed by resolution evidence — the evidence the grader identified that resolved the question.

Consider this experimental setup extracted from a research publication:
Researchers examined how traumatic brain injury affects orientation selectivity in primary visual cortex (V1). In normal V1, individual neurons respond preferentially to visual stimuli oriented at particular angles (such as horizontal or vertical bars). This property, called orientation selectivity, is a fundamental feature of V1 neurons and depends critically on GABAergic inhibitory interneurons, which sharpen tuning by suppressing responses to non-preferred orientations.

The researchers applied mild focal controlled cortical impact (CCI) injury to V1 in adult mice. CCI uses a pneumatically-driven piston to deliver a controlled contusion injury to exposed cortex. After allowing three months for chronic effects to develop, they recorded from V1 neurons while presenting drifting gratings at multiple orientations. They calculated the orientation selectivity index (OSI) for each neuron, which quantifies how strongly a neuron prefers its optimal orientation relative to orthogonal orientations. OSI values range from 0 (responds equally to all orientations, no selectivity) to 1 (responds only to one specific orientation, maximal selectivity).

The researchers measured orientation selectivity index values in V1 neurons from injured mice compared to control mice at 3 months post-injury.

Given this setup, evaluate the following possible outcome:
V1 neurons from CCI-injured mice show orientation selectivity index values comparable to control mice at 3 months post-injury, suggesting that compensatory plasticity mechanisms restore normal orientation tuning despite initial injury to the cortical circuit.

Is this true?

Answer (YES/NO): NO